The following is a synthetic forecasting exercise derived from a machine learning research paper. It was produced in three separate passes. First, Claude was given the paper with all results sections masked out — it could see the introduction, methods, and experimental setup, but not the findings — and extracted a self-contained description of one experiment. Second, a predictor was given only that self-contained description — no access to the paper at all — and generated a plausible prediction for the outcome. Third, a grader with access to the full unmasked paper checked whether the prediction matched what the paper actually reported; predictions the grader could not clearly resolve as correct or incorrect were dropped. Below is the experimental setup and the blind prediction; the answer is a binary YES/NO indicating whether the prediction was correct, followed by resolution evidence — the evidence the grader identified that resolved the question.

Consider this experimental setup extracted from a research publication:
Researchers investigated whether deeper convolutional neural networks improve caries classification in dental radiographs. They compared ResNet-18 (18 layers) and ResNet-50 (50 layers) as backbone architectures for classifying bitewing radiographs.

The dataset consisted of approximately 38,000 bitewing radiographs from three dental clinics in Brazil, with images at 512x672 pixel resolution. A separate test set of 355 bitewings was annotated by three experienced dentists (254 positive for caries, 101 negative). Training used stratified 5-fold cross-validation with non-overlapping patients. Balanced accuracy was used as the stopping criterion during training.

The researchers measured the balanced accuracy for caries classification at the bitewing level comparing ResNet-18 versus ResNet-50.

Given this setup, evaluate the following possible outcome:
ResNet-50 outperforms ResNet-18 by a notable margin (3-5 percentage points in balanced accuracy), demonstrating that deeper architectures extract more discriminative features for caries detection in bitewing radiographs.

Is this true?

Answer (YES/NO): NO